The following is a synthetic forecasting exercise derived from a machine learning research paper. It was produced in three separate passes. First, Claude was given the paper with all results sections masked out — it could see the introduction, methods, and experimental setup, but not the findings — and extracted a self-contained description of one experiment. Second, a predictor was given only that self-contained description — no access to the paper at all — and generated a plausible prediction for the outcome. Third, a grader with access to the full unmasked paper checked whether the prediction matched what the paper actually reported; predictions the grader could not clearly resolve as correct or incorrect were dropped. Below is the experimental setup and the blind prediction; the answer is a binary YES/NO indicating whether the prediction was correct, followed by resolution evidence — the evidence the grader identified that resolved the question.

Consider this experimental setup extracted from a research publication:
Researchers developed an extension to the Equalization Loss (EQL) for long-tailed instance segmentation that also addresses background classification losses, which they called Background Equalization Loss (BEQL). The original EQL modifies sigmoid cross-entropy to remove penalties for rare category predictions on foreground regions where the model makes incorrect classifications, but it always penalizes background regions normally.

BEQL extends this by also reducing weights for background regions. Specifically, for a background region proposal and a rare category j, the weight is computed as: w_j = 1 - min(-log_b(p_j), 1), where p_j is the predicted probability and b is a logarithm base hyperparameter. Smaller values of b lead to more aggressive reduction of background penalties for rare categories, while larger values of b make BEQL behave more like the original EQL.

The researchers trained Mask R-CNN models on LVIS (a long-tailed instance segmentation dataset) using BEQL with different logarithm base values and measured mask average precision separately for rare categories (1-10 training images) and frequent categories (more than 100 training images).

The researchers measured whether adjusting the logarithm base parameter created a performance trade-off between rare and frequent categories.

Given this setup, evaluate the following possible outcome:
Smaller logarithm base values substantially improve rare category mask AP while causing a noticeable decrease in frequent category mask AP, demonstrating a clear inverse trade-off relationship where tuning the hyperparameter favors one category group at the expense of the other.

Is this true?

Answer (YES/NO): YES